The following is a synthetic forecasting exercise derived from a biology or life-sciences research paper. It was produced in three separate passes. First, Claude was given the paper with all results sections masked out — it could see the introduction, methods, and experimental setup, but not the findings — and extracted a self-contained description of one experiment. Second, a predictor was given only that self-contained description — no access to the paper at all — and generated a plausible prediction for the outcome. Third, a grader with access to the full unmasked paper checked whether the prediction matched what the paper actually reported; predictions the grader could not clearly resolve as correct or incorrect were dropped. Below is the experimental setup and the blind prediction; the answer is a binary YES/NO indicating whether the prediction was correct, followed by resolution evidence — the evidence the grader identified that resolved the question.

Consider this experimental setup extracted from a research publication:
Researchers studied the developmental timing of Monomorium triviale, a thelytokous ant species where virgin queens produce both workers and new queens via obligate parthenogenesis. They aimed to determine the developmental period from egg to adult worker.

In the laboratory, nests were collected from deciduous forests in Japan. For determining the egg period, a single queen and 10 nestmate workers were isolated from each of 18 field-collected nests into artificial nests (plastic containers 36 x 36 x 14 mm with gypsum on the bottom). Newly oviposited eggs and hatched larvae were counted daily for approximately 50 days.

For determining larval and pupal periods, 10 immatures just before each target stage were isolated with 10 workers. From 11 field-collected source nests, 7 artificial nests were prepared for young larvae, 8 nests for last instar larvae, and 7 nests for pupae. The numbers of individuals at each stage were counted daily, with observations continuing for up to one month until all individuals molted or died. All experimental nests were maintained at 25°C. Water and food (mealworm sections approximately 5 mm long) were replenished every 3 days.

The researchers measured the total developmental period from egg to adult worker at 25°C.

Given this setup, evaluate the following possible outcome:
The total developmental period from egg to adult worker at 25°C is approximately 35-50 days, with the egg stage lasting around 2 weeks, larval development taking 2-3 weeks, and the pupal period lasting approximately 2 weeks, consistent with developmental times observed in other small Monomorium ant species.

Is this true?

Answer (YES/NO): NO